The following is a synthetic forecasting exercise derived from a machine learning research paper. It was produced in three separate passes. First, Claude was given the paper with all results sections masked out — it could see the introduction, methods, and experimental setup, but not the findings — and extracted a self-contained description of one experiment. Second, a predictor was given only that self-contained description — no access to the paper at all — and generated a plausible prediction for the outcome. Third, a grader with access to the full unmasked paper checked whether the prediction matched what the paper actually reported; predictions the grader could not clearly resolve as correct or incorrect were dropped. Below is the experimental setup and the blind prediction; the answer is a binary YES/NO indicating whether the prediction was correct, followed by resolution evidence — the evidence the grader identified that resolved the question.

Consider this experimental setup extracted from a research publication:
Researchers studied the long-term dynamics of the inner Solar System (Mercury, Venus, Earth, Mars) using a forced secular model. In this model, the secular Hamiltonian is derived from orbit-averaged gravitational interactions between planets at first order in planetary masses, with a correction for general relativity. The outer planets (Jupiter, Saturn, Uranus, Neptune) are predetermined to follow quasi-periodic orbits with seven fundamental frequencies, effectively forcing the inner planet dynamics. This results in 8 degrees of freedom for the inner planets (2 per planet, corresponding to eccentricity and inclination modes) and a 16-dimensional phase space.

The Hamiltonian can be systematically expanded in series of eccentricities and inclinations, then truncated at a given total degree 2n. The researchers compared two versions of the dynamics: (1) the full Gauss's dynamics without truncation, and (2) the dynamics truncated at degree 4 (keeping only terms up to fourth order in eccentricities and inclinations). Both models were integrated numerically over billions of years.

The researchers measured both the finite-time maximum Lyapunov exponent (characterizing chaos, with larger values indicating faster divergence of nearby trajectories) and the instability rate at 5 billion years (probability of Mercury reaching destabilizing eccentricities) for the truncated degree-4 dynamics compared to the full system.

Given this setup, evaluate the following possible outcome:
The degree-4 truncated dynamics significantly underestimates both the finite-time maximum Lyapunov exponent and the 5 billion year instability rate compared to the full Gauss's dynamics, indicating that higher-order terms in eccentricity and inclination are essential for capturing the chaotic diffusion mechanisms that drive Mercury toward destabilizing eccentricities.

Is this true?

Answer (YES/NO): NO